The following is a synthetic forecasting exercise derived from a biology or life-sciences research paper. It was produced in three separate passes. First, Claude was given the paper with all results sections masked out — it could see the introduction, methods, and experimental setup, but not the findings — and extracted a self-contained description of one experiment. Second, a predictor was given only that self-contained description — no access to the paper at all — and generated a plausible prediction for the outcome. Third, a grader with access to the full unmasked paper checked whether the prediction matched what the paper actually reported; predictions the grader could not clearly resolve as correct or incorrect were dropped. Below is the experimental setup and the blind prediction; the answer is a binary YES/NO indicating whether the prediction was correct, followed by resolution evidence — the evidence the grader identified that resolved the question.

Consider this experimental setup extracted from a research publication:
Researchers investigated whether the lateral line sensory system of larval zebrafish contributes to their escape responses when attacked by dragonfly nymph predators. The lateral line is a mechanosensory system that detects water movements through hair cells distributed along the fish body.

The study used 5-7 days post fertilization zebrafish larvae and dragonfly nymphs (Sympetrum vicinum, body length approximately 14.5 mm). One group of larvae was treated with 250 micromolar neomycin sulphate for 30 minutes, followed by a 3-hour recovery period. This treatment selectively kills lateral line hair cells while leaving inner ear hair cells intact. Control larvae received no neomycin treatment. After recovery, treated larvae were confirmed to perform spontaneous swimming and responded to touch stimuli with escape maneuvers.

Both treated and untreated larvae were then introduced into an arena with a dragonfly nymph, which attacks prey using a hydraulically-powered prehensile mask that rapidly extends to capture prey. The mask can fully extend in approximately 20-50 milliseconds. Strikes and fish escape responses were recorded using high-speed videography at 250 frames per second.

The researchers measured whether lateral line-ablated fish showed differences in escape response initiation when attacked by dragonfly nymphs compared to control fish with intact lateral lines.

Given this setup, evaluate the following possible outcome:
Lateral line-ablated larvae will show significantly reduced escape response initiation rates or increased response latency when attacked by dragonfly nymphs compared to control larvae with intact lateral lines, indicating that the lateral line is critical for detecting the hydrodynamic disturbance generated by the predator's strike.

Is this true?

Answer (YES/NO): YES